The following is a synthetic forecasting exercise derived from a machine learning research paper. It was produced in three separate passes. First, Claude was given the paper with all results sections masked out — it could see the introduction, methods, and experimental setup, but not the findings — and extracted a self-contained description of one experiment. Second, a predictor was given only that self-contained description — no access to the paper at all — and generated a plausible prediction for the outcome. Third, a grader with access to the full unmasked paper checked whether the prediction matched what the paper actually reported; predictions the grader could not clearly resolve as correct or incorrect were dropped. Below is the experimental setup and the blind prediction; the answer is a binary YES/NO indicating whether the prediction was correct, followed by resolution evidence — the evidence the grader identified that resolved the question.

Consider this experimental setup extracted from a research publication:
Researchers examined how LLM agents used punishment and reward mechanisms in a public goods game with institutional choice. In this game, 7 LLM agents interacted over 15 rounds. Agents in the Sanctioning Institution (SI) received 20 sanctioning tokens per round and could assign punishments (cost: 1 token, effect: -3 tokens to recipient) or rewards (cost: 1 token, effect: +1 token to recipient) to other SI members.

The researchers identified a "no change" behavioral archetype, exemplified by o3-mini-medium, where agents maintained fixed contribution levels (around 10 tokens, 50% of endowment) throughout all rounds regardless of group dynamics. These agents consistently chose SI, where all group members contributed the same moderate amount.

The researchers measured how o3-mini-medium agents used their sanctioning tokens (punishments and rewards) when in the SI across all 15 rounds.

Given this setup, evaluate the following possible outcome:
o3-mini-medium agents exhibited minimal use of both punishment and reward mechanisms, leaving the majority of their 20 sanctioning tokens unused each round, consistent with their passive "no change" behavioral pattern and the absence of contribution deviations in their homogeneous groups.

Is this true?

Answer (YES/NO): YES